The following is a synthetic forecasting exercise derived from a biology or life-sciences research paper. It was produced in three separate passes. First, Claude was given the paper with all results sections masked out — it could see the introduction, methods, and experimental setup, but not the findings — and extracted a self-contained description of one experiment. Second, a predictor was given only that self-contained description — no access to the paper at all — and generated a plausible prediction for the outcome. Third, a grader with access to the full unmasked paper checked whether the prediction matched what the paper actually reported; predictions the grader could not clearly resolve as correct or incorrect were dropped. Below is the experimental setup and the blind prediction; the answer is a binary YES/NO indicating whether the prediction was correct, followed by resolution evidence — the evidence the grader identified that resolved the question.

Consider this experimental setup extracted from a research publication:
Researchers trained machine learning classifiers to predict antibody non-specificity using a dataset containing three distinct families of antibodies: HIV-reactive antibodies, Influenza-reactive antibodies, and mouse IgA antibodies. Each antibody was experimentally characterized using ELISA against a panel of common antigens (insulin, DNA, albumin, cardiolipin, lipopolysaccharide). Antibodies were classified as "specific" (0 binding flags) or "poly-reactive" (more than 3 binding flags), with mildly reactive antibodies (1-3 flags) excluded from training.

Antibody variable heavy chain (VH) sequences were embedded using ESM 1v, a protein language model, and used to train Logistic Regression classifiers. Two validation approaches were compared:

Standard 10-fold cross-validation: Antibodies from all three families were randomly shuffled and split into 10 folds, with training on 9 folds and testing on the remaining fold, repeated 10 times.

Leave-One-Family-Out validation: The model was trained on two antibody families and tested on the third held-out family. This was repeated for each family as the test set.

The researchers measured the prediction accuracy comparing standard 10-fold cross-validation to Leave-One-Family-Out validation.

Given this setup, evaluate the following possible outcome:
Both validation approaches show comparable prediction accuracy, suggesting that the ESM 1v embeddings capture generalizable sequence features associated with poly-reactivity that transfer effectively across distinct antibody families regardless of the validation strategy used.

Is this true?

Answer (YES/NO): NO